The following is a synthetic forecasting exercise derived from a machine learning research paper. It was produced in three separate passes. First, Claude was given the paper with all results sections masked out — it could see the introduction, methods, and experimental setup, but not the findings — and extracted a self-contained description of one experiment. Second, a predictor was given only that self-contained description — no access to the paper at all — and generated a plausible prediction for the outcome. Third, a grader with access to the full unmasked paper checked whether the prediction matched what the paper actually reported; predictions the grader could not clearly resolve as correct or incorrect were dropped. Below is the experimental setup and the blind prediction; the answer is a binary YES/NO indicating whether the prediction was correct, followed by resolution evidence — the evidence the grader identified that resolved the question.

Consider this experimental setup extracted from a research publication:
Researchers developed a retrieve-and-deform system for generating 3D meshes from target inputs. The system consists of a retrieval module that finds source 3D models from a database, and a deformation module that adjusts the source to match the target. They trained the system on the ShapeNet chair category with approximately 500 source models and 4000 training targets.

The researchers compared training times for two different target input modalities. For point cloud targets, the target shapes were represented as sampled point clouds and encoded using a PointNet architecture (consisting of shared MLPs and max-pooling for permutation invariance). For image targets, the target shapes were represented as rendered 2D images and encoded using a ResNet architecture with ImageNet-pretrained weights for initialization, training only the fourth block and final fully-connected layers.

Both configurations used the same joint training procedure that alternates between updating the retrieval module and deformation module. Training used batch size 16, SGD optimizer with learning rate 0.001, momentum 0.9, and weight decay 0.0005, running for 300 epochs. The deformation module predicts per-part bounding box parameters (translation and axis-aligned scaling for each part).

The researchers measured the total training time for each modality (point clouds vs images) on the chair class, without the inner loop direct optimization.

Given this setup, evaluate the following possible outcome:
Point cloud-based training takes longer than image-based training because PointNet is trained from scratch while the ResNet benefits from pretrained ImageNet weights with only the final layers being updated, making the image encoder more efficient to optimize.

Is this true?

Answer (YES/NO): NO